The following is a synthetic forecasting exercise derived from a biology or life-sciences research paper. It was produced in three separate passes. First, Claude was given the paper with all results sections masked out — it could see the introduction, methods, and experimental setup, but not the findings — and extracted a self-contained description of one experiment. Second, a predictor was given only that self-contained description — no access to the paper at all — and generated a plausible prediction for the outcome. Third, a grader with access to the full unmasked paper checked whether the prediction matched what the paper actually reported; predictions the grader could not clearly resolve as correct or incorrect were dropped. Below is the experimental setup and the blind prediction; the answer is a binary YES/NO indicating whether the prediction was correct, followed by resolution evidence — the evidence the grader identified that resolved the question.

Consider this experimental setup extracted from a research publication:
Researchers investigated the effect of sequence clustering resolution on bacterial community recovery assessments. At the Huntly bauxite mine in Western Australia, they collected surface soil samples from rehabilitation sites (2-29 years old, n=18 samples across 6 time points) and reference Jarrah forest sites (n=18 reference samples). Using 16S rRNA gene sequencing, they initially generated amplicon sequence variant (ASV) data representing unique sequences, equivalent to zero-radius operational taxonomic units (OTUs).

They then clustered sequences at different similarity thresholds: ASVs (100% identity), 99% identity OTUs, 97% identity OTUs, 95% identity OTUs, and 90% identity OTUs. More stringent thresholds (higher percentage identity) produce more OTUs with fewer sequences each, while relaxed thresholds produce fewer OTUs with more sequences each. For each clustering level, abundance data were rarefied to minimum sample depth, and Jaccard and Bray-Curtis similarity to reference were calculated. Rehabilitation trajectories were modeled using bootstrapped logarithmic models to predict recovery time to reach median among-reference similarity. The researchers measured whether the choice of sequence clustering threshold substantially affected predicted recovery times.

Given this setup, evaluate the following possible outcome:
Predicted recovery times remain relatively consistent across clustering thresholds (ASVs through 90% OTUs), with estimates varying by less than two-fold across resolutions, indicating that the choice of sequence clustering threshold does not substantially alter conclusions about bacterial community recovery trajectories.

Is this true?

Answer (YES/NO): NO